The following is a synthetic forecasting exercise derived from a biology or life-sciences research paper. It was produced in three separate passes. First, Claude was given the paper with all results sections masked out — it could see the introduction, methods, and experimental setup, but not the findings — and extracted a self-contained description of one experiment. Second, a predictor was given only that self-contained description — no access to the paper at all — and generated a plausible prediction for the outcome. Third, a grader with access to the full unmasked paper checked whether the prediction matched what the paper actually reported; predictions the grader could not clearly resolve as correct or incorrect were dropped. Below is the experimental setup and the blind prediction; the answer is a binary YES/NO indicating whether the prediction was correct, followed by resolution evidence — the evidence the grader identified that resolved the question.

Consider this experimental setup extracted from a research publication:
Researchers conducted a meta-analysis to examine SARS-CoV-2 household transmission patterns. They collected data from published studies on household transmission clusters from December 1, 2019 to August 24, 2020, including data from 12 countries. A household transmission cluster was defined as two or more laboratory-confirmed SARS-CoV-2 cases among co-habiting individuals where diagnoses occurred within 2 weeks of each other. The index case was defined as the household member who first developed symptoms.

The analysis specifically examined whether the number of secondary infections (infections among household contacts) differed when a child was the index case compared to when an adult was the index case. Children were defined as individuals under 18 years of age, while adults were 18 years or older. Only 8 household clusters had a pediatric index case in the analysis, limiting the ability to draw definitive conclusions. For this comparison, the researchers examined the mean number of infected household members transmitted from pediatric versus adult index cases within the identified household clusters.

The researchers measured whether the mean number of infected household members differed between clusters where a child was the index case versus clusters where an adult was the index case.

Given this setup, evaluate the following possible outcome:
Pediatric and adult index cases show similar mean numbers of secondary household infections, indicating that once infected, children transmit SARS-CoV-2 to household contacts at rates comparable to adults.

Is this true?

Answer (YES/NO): NO